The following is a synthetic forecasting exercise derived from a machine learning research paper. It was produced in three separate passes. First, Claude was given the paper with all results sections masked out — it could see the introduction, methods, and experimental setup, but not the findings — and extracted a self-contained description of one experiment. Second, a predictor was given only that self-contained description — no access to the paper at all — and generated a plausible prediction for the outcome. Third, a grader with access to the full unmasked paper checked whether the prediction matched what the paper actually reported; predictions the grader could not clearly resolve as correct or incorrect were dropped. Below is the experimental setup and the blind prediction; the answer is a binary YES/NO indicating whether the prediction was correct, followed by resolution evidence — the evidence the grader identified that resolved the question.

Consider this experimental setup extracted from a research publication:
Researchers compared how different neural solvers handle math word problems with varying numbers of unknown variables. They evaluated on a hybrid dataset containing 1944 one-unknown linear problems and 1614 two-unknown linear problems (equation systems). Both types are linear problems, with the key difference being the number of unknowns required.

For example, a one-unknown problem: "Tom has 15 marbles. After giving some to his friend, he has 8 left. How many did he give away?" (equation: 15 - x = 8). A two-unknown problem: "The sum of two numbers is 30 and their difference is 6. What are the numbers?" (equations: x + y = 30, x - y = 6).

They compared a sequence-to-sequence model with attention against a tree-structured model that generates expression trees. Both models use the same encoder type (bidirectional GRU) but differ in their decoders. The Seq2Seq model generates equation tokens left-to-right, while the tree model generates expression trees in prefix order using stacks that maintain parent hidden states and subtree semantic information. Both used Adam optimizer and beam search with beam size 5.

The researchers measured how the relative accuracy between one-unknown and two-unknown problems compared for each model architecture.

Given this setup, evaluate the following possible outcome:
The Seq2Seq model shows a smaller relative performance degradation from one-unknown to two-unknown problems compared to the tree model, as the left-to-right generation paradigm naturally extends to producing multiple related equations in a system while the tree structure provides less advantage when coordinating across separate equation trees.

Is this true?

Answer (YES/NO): NO